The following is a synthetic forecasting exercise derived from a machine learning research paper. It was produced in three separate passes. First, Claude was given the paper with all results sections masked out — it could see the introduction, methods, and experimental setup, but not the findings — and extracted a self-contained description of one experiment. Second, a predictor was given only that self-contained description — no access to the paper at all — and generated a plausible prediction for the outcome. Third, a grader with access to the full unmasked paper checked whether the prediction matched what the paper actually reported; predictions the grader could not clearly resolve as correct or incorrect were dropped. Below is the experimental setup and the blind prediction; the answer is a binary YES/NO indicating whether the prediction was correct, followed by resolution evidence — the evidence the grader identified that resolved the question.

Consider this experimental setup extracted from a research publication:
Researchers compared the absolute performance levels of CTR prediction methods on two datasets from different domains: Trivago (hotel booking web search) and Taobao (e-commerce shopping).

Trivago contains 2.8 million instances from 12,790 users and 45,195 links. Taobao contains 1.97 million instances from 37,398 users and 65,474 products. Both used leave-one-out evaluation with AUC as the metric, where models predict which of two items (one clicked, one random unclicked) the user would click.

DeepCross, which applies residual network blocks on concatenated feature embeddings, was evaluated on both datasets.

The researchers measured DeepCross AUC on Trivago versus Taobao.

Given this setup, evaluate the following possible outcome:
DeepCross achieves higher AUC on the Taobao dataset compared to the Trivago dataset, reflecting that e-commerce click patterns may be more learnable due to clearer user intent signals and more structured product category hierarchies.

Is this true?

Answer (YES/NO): NO